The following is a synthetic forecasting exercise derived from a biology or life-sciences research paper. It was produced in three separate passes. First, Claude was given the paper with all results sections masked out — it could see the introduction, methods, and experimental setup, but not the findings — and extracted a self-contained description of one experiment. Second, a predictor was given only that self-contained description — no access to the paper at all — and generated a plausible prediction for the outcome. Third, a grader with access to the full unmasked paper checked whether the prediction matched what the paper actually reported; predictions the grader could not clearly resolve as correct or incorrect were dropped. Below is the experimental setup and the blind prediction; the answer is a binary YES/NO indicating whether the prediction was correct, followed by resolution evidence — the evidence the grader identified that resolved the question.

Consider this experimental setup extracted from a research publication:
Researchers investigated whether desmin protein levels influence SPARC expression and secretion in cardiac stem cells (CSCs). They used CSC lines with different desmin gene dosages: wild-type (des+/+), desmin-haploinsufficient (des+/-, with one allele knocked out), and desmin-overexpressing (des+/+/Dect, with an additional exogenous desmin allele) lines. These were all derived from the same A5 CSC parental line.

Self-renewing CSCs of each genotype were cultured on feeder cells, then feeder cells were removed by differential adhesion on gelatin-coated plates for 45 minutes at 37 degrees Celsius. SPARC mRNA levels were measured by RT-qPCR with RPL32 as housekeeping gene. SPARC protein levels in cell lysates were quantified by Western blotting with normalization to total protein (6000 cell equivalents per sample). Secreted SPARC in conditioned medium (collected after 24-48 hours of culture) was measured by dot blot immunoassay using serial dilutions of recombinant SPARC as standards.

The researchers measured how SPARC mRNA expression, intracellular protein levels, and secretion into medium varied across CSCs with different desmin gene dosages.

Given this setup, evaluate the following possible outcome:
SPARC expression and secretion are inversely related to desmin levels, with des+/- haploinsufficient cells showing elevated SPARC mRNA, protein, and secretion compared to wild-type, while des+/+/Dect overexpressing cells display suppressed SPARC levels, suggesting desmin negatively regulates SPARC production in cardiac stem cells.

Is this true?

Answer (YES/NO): NO